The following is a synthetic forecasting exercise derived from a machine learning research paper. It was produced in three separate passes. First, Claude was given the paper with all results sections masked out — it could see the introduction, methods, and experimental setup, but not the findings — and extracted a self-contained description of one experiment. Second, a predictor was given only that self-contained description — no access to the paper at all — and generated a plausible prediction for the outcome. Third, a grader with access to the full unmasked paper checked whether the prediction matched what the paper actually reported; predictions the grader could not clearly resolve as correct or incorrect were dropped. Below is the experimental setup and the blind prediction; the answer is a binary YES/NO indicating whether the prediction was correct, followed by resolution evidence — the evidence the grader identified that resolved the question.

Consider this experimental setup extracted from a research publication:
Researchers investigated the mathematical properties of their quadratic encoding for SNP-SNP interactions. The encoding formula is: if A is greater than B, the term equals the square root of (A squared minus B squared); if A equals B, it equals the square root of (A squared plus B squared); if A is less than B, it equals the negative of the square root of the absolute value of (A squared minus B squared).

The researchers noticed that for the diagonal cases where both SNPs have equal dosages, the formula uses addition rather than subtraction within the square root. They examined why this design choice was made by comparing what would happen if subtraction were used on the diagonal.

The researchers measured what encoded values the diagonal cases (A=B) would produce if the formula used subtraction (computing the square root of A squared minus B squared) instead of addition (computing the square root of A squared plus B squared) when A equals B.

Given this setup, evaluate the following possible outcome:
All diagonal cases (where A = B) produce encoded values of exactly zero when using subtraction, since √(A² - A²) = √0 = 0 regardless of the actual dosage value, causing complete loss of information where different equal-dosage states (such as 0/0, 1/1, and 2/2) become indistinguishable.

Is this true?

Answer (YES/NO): YES